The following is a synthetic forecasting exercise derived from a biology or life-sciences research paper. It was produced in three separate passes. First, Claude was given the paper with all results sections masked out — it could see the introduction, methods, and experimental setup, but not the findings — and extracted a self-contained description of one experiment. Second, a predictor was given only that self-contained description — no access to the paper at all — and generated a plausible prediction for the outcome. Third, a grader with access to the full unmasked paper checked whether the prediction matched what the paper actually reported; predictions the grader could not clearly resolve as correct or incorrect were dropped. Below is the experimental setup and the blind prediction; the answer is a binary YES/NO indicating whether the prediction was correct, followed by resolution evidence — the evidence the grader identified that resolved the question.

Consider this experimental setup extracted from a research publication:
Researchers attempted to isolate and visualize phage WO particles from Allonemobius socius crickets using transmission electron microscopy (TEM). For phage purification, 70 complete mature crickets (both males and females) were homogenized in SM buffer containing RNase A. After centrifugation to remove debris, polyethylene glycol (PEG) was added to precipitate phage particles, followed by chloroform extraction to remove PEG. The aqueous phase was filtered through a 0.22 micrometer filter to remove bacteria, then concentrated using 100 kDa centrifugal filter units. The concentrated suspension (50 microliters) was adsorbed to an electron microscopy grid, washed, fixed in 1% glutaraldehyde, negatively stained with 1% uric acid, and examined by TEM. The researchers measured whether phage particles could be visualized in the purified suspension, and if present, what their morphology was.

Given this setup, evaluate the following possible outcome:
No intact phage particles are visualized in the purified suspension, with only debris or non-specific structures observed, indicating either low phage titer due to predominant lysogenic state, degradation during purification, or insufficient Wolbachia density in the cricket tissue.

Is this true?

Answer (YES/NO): NO